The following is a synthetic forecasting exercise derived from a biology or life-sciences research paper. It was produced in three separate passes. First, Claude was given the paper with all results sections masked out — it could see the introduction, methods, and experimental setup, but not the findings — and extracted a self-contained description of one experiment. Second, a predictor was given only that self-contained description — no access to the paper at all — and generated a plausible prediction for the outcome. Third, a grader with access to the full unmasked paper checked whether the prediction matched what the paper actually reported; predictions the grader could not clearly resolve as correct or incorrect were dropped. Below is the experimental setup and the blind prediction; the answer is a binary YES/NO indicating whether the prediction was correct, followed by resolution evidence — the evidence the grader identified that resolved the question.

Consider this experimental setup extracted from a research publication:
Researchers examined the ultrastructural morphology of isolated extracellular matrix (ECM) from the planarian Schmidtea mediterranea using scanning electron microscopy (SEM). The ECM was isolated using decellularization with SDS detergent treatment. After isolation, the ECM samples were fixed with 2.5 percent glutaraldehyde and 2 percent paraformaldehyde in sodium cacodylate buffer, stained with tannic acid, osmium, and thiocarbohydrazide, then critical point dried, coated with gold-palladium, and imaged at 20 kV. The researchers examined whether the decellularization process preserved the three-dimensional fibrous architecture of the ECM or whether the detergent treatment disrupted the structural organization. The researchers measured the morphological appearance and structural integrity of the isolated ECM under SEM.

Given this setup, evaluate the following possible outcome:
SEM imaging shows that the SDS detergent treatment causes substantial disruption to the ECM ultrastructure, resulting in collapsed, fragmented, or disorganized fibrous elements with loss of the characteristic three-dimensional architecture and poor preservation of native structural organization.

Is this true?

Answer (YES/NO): NO